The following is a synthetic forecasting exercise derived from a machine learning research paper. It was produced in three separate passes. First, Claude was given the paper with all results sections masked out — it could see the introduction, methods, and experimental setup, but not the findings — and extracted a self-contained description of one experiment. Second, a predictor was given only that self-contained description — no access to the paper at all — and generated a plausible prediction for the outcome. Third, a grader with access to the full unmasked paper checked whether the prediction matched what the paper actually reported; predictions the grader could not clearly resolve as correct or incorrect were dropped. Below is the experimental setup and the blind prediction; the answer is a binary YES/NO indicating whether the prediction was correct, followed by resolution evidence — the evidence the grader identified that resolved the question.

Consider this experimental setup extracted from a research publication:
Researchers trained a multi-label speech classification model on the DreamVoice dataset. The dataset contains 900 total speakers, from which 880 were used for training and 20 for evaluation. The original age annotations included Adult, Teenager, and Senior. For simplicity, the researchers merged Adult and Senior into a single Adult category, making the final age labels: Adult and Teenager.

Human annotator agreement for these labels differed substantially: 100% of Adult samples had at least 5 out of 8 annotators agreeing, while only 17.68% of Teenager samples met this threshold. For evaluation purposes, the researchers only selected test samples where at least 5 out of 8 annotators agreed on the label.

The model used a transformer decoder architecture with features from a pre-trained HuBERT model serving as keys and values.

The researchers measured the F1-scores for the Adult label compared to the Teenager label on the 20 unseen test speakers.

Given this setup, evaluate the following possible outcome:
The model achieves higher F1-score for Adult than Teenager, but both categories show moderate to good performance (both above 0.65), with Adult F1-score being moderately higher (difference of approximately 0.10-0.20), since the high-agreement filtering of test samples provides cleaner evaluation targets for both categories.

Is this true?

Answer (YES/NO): NO